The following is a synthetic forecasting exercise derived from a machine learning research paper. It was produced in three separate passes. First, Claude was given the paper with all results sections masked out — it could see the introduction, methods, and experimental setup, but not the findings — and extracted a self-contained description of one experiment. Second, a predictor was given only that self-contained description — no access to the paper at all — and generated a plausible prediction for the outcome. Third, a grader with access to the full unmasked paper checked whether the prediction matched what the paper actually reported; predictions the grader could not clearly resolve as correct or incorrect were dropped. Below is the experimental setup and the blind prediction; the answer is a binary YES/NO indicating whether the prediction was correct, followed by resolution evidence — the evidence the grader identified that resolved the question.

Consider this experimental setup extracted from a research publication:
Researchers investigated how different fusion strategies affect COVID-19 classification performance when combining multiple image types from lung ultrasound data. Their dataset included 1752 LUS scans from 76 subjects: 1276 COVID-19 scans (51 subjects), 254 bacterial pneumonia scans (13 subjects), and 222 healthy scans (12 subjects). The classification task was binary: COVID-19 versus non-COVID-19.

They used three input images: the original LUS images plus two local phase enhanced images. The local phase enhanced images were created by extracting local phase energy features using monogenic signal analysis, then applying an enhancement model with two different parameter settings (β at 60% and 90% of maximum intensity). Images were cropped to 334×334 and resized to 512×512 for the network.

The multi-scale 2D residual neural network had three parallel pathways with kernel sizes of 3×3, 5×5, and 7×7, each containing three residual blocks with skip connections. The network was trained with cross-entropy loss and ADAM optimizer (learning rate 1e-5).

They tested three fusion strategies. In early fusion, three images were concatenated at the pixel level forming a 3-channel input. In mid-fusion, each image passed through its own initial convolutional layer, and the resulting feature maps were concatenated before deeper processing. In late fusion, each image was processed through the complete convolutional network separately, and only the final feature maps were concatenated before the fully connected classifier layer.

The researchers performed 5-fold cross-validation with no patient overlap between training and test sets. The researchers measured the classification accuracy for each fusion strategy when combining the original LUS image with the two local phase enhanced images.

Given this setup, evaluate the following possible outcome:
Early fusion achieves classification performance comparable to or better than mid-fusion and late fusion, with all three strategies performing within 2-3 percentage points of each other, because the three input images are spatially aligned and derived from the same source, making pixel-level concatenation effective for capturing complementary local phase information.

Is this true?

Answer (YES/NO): NO